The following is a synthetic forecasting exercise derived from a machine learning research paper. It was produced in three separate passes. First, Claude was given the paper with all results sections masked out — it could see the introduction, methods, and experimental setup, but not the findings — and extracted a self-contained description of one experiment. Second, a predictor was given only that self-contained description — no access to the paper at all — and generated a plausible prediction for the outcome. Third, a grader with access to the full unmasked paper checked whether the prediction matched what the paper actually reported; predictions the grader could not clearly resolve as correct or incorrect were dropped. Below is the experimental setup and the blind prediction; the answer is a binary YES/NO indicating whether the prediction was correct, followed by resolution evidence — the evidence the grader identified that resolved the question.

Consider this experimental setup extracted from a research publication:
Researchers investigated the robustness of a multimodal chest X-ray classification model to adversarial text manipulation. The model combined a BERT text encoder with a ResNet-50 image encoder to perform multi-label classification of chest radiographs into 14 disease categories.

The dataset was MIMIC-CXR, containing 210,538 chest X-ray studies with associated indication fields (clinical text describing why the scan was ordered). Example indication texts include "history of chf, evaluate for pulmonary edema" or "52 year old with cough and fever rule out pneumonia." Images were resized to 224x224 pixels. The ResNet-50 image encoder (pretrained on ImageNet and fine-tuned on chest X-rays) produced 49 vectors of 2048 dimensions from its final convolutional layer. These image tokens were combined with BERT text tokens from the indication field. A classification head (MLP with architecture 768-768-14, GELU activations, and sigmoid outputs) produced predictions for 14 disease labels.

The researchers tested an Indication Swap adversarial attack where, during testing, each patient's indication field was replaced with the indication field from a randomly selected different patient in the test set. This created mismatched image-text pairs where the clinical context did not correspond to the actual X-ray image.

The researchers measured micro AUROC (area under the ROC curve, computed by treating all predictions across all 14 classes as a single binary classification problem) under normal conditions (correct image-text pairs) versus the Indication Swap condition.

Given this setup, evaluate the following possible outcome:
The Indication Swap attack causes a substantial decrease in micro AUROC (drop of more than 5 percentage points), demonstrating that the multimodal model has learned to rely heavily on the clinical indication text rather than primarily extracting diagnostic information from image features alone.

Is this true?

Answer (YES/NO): YES